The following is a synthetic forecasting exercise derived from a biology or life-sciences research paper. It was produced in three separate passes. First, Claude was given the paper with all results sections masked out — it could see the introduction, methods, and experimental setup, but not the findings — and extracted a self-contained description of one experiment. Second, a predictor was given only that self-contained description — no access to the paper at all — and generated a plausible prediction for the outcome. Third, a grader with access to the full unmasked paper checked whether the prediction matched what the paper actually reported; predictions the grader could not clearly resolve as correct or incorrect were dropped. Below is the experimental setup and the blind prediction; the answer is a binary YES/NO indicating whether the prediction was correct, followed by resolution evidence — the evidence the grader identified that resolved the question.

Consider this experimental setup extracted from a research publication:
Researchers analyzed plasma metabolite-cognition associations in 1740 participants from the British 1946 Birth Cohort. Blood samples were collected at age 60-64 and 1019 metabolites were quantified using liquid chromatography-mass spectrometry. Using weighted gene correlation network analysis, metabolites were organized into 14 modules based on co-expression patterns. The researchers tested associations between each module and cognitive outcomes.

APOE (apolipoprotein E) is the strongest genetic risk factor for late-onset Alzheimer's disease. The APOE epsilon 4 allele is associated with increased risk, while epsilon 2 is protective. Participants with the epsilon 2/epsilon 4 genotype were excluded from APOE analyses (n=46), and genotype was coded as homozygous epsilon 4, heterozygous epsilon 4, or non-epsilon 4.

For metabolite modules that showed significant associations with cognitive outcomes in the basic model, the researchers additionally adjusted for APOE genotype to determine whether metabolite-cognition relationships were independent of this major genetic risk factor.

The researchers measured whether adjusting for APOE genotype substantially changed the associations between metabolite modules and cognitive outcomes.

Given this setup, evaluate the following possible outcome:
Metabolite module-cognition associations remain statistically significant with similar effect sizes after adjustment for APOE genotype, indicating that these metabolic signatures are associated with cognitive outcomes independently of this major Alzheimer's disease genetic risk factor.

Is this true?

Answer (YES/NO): YES